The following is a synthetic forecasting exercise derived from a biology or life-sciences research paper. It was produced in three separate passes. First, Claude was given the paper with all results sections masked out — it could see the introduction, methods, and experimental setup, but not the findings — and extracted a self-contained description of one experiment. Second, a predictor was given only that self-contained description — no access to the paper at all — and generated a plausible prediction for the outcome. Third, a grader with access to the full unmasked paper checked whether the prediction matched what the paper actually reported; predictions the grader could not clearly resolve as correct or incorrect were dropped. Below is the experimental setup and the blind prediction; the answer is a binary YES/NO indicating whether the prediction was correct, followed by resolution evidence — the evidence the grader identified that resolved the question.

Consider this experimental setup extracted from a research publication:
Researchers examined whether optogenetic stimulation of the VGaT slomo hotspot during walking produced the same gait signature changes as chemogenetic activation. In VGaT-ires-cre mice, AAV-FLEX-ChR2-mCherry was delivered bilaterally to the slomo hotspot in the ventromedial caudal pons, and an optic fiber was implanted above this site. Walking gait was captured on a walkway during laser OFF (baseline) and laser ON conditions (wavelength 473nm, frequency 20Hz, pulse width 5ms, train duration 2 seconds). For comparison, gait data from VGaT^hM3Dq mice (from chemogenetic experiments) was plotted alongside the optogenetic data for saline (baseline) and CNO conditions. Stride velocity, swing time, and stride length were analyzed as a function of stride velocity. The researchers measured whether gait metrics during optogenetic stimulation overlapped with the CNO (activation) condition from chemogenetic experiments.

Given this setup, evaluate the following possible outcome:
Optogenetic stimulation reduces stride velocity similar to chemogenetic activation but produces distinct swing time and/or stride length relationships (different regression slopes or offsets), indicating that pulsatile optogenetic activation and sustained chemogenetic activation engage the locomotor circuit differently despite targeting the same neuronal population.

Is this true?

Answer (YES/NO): NO